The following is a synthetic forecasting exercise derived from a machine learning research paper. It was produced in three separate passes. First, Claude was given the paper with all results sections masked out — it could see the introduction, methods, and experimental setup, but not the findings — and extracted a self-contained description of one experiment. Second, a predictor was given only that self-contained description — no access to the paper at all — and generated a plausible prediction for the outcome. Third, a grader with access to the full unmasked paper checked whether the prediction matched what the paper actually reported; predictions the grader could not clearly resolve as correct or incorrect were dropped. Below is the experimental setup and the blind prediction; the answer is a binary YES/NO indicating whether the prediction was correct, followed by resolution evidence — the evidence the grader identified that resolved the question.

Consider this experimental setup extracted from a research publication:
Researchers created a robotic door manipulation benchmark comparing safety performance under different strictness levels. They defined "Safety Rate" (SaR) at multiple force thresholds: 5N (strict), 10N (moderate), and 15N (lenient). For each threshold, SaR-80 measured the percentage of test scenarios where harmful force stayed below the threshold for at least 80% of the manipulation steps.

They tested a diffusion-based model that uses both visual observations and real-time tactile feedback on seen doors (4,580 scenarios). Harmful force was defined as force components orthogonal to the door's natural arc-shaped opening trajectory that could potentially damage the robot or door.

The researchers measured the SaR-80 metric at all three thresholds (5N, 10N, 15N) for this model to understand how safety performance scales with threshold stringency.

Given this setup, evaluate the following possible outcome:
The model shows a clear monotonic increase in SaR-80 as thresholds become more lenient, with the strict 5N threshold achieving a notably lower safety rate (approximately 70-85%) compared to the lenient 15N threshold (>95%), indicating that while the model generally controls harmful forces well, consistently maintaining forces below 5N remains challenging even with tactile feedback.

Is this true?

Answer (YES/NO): NO